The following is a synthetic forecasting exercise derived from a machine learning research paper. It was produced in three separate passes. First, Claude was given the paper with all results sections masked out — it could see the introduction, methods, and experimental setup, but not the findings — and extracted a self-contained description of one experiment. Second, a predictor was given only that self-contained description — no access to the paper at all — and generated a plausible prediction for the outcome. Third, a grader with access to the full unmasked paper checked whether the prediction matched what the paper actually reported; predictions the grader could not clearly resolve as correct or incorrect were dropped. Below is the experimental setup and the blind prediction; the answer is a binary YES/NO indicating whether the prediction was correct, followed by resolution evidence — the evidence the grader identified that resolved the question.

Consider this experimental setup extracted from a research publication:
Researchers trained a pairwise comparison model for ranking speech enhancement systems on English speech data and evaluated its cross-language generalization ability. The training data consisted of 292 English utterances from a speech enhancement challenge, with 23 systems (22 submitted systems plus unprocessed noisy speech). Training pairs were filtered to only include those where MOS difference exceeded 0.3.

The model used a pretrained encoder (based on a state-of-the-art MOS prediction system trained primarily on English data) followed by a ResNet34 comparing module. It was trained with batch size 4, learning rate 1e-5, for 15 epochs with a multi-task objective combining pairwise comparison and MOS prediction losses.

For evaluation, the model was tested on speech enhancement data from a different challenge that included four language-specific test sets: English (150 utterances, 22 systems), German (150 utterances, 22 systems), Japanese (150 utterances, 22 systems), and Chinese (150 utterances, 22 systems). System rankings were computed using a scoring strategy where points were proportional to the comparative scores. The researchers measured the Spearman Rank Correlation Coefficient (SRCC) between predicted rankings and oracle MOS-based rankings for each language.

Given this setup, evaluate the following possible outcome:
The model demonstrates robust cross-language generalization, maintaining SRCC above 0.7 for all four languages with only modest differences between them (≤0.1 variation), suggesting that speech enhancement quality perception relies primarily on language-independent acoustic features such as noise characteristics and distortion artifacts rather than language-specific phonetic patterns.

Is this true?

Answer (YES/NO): YES